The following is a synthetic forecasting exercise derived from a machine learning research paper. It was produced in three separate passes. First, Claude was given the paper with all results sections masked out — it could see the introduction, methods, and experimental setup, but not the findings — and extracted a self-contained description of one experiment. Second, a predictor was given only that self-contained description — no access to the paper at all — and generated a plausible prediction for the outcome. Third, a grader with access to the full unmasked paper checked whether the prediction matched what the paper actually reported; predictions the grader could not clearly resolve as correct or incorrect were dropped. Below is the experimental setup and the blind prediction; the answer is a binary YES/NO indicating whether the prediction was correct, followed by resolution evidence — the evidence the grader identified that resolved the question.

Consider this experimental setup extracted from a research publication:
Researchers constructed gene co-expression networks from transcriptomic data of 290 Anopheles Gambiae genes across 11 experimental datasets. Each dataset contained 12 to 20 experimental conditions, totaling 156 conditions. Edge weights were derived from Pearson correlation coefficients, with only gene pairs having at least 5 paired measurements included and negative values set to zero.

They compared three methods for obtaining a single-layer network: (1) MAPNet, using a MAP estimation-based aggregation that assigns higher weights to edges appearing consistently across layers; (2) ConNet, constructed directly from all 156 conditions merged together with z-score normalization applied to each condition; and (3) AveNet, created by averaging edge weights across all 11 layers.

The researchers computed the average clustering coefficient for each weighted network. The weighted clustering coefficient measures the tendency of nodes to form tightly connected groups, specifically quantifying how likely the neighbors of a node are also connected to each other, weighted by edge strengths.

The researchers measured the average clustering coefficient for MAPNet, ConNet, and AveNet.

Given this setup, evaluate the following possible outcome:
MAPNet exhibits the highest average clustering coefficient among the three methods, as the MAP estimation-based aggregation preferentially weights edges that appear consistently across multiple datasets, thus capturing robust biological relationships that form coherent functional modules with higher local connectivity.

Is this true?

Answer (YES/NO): NO